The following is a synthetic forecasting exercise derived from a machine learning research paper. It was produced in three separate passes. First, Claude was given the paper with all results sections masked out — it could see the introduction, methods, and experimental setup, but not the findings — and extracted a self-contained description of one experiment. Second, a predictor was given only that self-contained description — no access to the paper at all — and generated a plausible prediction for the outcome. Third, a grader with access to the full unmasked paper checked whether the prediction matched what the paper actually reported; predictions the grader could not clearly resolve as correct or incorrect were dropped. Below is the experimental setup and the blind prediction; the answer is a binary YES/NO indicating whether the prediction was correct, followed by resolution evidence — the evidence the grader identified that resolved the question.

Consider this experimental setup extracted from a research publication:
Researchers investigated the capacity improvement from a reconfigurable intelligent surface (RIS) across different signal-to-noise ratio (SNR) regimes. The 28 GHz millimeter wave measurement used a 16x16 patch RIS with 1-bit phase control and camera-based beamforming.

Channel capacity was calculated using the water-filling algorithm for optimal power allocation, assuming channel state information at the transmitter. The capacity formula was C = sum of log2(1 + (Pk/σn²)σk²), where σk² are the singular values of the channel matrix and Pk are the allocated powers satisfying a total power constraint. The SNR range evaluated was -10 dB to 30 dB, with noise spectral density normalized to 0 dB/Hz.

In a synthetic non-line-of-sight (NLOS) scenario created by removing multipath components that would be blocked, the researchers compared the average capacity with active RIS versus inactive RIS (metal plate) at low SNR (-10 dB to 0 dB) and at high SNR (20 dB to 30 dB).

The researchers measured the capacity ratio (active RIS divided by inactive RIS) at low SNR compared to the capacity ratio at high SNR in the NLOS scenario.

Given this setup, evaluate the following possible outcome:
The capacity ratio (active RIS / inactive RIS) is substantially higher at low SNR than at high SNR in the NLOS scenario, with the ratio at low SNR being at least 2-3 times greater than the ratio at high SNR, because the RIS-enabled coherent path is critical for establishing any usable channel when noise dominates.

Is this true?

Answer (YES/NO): NO